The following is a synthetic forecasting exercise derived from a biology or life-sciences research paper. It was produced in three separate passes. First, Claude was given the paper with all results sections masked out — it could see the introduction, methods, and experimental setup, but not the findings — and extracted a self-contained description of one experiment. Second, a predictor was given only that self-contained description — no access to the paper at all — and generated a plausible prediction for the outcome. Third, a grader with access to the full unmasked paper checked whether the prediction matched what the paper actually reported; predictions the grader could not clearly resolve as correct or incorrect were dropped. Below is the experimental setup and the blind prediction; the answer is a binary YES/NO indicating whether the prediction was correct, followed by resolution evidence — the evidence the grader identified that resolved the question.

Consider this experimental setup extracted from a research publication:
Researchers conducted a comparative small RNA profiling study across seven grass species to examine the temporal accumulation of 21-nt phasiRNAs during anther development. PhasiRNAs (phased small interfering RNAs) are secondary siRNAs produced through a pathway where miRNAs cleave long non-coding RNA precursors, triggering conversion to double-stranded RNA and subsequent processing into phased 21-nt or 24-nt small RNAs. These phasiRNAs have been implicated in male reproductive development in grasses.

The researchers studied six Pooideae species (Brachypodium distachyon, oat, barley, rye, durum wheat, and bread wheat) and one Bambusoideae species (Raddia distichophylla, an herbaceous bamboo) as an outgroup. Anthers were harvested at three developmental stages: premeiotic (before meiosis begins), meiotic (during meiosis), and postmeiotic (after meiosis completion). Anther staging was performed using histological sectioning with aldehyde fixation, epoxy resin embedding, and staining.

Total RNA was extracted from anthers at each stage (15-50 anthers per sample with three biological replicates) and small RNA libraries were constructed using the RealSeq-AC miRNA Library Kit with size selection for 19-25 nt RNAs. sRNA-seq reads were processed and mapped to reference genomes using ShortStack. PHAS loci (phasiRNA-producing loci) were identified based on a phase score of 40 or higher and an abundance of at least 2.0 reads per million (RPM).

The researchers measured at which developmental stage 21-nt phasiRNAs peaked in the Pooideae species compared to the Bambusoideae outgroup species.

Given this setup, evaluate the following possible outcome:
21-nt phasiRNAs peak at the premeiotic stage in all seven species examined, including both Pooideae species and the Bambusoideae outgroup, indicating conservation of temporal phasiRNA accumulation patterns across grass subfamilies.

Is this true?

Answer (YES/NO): NO